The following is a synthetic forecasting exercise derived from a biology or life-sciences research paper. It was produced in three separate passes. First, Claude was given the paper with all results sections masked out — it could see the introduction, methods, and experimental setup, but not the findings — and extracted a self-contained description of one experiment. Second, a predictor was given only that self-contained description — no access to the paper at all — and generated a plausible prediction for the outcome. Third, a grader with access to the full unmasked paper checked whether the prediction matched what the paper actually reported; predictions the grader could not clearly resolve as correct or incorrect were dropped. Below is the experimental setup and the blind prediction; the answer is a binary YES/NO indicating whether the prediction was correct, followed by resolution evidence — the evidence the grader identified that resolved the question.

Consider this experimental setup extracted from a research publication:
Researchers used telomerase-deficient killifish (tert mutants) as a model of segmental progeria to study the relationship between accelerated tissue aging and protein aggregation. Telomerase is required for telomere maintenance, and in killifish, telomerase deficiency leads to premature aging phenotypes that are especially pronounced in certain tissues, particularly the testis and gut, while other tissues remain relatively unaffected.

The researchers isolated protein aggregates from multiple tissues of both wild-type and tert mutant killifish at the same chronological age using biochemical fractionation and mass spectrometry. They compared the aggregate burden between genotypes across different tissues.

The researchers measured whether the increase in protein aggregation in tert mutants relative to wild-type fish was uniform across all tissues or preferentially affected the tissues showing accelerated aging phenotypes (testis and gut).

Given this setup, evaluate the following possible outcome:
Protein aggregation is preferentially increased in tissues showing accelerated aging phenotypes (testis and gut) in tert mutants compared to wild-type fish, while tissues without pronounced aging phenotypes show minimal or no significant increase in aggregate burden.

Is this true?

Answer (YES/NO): YES